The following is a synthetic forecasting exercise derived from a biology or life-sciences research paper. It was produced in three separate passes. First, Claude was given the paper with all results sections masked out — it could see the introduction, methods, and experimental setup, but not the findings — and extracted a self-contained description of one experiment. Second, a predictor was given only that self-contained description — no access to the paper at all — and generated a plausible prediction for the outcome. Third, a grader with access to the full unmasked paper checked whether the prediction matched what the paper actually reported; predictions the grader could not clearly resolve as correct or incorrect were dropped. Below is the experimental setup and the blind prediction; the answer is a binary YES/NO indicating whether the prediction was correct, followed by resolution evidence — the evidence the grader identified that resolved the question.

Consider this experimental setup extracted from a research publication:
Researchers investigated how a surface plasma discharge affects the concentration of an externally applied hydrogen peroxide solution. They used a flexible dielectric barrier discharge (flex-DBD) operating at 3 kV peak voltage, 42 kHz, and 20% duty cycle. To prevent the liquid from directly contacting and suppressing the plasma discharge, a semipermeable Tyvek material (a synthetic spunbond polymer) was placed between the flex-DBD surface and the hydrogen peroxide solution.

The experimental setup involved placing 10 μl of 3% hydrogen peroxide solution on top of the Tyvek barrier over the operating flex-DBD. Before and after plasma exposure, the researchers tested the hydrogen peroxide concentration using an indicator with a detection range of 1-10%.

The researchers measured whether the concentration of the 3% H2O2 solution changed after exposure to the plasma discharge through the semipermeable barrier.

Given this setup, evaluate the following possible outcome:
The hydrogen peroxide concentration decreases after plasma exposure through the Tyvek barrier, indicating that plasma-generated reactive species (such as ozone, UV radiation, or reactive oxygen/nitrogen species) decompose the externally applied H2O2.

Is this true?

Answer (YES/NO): NO